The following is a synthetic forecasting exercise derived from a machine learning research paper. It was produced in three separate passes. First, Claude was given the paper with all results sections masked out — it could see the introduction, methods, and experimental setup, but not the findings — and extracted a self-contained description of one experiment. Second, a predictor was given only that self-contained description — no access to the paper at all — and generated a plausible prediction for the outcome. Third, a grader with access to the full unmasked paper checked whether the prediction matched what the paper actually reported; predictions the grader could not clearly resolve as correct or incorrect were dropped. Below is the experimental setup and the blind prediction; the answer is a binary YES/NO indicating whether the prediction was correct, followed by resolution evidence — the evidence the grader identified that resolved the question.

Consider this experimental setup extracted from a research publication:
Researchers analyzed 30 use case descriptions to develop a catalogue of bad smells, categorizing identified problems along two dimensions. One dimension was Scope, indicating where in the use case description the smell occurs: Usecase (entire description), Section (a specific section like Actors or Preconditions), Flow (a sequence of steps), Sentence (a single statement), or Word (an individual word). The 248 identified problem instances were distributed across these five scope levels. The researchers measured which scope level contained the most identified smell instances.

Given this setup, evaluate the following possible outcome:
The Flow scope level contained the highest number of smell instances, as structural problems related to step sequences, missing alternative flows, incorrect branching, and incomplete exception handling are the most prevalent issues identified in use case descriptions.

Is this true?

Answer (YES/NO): NO